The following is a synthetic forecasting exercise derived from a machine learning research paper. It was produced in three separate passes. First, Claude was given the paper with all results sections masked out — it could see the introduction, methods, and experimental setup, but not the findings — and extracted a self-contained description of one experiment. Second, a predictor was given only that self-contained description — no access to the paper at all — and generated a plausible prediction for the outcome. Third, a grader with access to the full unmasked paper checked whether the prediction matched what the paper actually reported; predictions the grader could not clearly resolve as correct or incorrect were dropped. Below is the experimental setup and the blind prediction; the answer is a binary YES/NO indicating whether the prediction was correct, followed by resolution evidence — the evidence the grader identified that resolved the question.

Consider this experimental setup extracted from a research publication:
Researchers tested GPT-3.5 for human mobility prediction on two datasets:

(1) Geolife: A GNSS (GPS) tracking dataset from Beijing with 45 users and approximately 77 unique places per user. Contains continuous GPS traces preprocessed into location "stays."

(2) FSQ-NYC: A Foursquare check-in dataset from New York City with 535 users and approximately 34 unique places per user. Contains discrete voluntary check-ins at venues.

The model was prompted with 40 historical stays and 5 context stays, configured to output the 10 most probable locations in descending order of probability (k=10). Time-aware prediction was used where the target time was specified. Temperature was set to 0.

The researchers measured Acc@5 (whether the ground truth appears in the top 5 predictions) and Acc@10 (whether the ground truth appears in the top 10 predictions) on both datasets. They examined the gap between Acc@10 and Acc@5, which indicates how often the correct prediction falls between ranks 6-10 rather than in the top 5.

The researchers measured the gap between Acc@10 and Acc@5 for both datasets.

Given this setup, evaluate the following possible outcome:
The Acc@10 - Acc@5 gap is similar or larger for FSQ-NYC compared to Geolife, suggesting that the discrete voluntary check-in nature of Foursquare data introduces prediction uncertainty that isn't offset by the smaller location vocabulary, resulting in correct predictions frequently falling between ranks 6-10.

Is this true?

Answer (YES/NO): YES